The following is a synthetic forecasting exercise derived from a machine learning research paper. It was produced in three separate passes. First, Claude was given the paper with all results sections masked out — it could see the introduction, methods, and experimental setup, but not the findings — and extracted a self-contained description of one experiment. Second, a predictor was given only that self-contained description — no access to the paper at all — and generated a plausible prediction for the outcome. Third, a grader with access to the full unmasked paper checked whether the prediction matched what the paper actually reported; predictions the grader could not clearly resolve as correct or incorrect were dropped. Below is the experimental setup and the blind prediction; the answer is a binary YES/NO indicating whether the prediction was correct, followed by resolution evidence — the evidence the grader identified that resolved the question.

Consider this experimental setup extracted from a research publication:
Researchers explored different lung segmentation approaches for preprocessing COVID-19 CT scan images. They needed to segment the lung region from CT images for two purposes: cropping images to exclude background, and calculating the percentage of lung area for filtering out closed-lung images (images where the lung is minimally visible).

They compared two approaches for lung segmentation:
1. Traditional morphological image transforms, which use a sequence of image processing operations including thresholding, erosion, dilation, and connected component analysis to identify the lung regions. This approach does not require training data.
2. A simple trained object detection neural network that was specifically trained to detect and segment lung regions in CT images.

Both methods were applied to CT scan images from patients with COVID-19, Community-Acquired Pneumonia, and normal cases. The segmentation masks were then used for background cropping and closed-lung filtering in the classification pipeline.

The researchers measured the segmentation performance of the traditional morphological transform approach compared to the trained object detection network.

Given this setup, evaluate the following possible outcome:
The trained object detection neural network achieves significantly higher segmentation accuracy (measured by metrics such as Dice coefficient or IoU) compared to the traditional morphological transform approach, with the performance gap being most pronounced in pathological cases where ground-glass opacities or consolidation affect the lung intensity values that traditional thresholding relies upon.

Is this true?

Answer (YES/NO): NO